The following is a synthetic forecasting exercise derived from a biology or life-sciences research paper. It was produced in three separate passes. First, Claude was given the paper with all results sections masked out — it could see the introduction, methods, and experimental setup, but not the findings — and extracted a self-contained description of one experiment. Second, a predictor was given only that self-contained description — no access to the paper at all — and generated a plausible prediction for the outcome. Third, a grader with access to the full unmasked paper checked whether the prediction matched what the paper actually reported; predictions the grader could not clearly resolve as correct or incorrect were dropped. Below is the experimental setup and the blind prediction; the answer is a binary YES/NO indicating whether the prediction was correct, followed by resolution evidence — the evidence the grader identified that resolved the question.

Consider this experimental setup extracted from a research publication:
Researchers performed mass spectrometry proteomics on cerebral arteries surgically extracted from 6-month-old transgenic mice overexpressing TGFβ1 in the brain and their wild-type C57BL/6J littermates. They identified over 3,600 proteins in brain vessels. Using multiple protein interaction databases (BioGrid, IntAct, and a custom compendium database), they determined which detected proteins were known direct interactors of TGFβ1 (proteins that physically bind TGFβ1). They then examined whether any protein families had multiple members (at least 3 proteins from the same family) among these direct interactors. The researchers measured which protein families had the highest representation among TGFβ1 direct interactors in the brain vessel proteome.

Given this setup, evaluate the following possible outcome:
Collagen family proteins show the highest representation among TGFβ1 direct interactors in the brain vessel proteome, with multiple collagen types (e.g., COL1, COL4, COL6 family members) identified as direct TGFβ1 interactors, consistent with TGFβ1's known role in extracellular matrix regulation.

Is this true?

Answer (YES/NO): NO